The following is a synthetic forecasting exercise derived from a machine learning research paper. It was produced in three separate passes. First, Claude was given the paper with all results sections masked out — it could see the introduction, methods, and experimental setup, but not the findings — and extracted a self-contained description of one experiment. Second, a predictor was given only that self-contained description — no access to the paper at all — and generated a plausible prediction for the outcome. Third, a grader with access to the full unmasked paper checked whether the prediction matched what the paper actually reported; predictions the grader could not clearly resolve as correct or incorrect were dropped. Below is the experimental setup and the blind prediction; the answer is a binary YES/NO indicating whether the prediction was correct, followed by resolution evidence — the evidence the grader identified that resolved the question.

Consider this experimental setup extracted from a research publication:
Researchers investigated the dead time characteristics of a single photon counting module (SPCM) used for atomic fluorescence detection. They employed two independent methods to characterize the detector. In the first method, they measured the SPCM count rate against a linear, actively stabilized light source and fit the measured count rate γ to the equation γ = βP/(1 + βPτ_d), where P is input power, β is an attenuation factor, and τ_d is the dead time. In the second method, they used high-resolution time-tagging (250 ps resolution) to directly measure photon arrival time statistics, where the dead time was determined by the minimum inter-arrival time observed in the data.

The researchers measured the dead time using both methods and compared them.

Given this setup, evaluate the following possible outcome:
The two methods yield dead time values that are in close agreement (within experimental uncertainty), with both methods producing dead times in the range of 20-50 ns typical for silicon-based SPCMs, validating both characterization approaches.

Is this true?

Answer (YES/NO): NO